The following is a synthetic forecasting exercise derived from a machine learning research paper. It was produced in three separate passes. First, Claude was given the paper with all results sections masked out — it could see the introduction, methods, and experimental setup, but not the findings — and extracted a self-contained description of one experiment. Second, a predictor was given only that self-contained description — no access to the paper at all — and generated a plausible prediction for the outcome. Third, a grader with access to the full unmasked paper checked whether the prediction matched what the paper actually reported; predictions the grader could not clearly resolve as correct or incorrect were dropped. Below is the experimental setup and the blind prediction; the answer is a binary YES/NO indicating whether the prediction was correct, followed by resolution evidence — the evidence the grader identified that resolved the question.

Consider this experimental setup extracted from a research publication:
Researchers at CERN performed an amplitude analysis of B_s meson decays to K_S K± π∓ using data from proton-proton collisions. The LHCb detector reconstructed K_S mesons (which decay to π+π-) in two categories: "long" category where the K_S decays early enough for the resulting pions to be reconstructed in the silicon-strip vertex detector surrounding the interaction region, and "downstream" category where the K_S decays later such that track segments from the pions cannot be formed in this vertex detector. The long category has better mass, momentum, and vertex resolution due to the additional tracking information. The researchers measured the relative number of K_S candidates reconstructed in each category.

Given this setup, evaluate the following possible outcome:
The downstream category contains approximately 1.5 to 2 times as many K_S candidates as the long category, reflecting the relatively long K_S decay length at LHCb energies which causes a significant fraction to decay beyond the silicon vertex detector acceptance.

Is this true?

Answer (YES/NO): YES